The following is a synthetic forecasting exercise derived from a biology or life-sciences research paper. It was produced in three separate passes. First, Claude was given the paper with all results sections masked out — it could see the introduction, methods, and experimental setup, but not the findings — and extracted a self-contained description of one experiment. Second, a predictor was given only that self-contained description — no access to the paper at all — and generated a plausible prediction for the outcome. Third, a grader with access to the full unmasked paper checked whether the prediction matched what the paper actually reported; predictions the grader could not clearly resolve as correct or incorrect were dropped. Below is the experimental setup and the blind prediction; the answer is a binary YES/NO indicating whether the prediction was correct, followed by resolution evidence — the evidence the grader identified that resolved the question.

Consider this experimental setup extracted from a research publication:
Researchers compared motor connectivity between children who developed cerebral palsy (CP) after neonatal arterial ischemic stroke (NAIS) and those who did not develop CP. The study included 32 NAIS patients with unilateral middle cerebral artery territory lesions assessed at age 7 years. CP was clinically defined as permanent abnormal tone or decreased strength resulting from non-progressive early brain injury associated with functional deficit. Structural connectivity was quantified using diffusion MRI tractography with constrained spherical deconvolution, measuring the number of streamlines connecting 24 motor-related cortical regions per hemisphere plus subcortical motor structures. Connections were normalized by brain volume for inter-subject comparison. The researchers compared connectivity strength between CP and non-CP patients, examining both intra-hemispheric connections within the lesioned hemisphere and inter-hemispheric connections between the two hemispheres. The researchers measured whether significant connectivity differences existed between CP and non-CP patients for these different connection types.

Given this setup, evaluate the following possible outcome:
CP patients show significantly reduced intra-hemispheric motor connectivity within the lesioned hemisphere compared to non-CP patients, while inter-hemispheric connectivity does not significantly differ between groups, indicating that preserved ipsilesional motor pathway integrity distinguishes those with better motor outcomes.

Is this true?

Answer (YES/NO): NO